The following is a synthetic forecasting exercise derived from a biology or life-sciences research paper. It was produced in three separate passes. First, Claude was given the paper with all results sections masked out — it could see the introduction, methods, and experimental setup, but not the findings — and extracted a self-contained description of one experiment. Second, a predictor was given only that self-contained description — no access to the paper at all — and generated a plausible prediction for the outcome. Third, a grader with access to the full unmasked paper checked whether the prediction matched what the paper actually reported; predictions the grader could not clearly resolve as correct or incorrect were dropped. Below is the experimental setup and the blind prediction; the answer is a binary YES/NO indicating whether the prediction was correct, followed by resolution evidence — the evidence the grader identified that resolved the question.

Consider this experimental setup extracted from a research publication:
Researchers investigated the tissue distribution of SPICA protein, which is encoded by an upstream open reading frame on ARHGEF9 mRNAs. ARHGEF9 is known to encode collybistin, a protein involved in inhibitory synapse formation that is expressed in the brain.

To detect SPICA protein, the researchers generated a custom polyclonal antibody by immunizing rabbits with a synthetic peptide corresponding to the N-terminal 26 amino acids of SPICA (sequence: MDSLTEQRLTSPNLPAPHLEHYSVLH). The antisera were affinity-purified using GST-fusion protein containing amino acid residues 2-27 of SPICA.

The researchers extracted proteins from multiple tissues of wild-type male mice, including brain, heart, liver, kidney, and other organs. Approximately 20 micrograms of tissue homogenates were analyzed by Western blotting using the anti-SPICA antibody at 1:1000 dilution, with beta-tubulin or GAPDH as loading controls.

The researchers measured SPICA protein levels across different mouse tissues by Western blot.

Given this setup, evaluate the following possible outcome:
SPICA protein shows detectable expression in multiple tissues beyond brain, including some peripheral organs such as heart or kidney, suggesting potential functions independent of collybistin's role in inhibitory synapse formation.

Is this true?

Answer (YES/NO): NO